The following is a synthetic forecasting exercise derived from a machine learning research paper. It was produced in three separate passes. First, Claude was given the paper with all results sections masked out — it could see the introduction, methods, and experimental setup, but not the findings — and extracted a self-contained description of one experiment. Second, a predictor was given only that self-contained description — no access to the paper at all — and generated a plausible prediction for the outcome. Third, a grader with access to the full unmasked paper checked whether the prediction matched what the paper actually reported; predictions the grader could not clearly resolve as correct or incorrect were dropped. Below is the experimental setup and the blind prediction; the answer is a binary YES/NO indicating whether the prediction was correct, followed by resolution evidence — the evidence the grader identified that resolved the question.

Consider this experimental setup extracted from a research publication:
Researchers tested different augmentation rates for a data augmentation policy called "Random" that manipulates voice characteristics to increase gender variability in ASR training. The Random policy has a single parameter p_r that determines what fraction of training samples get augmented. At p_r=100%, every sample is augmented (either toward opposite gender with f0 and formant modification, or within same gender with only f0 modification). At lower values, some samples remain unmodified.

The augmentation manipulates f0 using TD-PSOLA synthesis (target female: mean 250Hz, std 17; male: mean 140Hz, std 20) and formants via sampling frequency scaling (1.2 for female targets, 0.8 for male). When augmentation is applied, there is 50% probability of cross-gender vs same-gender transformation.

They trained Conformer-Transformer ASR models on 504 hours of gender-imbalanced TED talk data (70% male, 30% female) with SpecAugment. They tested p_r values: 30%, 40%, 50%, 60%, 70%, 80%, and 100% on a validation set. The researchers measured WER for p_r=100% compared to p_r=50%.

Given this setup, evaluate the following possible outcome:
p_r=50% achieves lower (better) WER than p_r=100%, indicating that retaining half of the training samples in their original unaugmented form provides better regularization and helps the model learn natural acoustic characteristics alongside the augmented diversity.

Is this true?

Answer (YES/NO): YES